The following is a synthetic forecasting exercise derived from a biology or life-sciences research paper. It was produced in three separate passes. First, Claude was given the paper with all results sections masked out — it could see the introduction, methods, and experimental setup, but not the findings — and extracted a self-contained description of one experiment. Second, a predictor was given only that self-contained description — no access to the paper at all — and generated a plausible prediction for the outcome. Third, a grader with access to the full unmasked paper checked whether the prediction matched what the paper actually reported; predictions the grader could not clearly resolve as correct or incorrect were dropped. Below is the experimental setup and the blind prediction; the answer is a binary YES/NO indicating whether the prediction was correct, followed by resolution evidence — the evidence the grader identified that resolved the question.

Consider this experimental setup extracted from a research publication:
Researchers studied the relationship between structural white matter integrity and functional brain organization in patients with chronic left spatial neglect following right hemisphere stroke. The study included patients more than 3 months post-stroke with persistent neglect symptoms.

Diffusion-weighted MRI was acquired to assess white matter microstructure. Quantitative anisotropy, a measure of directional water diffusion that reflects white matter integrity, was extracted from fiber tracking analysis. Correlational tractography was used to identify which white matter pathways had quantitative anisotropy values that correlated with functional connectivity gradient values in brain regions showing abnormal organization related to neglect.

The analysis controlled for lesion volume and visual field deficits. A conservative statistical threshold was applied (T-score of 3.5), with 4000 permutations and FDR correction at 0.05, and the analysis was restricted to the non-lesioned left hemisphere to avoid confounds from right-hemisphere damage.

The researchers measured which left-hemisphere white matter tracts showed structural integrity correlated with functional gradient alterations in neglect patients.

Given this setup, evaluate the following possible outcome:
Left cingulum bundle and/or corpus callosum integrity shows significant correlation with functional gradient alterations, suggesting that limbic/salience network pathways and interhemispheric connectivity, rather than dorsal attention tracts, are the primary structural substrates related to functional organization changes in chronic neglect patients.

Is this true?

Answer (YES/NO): NO